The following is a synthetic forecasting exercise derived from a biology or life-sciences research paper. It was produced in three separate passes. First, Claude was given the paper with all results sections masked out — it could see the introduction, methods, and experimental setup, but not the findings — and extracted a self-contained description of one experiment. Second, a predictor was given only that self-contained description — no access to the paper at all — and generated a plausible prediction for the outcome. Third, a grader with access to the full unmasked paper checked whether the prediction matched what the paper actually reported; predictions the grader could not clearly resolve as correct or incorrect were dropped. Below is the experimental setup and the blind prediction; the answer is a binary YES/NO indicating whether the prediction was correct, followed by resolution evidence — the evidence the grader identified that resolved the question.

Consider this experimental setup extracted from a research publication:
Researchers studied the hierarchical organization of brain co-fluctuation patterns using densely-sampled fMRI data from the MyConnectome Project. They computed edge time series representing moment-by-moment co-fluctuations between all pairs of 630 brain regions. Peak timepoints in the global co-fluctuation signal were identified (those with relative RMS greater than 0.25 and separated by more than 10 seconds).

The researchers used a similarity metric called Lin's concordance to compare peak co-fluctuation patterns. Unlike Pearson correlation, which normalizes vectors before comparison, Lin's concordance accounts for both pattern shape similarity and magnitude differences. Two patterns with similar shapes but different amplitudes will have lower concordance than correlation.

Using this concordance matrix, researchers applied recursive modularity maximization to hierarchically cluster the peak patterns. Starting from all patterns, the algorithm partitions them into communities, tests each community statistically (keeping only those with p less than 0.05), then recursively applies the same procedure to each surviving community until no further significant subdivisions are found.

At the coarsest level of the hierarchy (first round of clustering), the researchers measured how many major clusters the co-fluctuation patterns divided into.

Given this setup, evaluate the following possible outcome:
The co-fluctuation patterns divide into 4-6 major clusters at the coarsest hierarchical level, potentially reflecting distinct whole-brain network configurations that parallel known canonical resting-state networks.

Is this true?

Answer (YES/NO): NO